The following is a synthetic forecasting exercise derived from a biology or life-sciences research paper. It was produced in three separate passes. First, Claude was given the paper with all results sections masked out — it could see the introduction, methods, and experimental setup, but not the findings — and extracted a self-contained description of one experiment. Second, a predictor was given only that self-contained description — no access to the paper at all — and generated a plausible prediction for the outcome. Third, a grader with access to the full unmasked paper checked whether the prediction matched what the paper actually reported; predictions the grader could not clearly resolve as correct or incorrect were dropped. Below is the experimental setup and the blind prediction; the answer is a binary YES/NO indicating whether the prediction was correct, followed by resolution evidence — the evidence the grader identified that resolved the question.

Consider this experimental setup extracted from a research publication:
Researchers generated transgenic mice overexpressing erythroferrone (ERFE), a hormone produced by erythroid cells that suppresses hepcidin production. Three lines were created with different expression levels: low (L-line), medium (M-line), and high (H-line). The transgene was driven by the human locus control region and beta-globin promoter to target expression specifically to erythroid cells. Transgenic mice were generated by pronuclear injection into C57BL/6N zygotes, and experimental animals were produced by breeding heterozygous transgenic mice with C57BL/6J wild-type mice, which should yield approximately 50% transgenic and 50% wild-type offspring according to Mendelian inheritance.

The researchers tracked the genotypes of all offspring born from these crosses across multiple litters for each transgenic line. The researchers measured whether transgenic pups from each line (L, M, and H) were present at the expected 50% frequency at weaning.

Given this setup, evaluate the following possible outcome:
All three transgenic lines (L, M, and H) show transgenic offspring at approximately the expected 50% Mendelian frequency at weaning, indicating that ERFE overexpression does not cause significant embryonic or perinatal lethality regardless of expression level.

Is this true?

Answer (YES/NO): NO